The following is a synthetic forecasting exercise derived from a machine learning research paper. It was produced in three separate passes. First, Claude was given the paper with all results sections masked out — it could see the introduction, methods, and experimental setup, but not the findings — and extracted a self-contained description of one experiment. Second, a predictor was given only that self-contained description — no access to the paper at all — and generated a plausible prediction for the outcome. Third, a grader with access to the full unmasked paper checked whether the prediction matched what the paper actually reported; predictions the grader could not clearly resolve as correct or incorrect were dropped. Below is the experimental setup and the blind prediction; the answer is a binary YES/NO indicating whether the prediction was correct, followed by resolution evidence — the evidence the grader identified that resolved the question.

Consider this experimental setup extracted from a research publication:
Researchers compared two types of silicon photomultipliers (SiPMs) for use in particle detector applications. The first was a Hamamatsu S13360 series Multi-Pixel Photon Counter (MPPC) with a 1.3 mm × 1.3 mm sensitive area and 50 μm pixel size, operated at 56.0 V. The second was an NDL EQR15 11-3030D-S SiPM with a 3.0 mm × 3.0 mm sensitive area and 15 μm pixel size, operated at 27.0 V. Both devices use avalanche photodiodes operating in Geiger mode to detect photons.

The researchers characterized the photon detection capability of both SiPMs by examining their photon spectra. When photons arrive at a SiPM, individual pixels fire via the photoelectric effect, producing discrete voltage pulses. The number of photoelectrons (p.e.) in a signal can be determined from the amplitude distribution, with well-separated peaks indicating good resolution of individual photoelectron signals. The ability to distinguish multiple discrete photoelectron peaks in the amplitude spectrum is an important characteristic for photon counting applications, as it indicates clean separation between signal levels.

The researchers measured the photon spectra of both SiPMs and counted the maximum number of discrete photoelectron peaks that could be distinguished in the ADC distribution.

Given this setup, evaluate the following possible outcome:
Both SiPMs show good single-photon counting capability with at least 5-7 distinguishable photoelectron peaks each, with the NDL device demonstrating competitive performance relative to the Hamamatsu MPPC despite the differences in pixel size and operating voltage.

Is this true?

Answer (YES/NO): NO